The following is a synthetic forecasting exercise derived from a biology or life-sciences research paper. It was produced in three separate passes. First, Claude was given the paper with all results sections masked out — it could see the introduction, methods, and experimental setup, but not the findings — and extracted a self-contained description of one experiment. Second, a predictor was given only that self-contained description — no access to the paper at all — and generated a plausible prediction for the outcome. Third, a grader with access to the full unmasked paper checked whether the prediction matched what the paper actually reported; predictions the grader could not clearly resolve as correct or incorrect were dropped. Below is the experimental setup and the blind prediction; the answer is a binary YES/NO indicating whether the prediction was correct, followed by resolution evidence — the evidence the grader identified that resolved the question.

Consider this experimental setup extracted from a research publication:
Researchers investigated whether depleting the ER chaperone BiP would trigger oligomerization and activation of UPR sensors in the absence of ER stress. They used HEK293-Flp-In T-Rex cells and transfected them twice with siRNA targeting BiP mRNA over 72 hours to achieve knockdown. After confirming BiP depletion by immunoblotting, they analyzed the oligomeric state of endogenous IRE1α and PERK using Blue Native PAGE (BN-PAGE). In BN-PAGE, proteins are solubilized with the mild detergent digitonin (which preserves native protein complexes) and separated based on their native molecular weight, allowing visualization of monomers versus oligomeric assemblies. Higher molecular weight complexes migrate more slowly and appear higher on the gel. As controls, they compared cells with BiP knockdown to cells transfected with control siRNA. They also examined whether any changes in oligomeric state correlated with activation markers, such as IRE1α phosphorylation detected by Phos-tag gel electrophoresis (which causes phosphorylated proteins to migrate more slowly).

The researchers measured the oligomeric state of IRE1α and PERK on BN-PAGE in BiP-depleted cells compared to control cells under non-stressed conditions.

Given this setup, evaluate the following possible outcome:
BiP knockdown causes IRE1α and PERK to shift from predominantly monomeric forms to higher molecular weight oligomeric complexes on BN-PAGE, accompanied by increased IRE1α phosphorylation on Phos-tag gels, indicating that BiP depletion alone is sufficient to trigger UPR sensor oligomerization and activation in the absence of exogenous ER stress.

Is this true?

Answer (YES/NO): NO